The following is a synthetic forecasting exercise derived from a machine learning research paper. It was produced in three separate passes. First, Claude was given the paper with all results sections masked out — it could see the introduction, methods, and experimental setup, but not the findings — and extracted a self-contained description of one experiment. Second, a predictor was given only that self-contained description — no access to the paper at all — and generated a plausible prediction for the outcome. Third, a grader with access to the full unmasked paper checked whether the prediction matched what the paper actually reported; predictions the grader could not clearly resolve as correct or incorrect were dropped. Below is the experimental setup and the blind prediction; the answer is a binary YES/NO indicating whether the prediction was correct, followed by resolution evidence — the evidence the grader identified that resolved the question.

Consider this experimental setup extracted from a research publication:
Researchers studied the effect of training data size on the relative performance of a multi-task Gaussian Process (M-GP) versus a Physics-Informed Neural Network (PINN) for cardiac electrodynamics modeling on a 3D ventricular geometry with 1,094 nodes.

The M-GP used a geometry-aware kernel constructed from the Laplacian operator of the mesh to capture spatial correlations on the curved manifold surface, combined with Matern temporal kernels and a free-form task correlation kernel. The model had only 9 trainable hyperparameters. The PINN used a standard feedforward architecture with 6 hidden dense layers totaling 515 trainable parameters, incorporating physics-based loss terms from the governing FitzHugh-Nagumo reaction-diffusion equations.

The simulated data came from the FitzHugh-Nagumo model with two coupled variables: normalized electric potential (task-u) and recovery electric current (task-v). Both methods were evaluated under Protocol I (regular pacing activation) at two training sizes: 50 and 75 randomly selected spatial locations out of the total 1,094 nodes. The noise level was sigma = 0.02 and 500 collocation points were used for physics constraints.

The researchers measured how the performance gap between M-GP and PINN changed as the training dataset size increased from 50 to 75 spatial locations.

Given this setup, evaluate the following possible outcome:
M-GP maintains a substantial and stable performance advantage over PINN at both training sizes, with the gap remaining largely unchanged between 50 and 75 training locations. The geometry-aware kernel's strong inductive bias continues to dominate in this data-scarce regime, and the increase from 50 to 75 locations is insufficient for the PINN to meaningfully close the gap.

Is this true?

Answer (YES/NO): NO